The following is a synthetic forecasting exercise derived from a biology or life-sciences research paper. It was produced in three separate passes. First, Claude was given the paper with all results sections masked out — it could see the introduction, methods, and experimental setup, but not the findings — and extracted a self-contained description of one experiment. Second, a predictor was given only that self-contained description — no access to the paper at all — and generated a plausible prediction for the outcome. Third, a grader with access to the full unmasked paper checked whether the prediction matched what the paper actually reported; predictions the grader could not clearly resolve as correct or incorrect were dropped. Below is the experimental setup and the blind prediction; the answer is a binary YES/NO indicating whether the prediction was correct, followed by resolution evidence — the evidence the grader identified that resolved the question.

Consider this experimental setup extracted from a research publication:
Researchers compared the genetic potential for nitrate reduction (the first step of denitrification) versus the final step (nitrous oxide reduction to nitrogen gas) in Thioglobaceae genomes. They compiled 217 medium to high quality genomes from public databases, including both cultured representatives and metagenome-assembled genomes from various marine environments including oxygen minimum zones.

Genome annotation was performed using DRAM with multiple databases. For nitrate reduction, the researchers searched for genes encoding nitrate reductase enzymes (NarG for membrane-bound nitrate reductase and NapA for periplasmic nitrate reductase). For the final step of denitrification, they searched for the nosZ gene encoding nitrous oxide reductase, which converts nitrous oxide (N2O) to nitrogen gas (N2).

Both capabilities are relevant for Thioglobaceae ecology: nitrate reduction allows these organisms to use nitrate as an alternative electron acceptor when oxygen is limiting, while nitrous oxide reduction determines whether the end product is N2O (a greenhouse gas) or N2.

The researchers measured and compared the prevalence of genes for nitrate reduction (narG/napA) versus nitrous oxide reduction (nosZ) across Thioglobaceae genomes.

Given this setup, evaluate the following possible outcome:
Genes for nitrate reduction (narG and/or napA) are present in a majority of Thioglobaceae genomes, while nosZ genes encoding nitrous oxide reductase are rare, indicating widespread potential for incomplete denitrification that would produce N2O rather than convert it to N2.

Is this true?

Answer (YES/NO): NO